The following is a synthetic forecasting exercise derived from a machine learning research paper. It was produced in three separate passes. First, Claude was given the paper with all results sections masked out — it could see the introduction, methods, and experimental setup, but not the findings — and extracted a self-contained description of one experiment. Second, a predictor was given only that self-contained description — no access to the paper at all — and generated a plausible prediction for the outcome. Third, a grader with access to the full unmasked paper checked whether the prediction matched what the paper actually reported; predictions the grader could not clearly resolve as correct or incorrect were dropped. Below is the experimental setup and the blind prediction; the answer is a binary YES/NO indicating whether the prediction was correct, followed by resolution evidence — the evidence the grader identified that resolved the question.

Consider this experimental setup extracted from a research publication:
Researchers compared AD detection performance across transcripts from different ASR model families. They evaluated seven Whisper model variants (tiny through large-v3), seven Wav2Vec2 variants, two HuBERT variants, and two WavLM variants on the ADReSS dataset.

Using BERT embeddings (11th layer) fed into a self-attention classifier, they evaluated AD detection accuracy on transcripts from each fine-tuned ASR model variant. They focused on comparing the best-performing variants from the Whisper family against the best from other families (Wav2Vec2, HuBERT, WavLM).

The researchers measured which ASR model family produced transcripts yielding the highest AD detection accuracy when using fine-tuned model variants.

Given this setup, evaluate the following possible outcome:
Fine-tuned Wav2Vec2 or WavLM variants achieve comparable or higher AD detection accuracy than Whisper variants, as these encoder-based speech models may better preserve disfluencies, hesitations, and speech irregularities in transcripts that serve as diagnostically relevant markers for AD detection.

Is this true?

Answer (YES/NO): NO